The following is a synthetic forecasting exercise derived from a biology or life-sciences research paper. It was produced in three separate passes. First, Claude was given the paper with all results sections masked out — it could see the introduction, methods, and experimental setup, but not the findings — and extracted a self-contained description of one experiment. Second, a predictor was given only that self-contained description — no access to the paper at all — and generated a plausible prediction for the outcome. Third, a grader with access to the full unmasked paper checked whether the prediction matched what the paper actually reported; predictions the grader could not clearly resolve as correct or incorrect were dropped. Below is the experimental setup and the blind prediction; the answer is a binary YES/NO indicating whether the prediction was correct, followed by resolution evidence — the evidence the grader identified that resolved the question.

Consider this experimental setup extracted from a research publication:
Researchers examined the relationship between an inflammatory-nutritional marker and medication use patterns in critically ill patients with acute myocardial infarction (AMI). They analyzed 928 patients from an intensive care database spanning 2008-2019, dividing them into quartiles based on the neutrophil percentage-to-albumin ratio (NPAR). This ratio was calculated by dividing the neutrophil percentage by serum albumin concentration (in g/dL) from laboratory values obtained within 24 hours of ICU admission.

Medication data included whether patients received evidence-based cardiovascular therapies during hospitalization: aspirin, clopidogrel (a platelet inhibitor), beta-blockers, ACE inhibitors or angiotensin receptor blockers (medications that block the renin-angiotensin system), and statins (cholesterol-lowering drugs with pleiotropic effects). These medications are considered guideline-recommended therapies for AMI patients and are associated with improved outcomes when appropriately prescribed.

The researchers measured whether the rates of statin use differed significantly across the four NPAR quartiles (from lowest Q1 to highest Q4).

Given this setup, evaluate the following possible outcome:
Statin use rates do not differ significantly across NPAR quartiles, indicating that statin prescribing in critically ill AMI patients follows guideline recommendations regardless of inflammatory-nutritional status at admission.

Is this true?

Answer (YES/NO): NO